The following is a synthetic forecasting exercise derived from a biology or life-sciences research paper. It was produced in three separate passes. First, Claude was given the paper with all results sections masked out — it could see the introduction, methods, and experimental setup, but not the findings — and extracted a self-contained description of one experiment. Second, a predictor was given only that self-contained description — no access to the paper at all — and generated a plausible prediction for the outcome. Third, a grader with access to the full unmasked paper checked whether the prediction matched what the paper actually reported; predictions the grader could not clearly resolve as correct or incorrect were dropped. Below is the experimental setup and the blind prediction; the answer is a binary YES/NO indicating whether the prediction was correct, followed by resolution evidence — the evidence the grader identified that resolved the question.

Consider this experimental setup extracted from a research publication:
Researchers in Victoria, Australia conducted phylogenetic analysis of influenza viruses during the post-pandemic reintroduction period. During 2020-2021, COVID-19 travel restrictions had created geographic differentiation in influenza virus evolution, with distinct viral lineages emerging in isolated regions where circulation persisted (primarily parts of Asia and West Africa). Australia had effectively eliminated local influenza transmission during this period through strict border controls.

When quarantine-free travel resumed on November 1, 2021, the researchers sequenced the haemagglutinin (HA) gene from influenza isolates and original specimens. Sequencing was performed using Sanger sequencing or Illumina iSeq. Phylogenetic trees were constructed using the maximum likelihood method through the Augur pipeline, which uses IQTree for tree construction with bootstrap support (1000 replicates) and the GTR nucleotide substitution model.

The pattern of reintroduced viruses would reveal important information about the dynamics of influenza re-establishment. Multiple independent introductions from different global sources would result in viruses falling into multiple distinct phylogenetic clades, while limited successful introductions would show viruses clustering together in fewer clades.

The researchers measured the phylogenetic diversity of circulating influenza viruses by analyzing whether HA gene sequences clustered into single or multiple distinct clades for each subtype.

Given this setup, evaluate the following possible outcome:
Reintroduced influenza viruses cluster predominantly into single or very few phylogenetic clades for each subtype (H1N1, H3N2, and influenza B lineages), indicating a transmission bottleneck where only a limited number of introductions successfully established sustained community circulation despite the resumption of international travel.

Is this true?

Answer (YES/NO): YES